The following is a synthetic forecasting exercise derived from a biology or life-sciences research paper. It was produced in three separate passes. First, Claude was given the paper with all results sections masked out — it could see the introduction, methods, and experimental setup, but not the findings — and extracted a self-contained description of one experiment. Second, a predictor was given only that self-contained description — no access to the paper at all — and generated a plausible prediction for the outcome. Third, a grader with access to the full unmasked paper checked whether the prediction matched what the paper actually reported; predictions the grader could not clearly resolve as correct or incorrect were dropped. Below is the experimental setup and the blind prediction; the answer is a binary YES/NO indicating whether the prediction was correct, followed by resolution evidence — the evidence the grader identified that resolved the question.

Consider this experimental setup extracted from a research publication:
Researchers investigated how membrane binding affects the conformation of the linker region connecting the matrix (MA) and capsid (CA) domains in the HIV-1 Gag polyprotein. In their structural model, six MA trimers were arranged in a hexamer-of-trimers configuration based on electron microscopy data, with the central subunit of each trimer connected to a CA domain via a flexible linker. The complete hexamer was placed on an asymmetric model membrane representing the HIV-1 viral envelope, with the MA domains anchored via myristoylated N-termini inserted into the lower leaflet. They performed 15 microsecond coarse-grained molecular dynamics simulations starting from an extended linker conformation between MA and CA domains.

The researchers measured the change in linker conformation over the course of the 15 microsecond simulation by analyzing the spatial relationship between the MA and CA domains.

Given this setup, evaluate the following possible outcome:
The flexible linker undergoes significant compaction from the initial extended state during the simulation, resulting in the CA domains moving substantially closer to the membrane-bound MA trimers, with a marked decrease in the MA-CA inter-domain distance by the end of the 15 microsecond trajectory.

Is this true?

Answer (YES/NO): YES